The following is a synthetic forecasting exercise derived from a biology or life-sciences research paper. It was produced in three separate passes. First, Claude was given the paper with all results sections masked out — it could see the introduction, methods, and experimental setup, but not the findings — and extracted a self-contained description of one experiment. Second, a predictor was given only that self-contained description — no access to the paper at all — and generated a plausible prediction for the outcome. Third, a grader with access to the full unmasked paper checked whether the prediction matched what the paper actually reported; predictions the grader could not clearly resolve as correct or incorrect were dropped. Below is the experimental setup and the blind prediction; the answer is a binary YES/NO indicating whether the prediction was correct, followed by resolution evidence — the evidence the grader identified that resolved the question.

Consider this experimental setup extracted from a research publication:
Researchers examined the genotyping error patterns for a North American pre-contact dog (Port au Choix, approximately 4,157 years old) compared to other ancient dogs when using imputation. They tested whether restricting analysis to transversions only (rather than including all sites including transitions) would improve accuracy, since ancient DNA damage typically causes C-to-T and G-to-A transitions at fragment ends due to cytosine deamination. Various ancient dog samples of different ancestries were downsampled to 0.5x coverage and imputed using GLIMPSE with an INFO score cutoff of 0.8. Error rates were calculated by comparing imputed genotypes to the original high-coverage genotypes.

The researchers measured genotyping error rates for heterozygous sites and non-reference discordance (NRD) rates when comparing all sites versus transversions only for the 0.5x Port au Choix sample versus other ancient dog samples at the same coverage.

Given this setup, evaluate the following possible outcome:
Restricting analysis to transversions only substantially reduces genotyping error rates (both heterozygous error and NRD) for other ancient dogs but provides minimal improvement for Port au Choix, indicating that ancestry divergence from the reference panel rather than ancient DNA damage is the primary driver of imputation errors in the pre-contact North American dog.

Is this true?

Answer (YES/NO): NO